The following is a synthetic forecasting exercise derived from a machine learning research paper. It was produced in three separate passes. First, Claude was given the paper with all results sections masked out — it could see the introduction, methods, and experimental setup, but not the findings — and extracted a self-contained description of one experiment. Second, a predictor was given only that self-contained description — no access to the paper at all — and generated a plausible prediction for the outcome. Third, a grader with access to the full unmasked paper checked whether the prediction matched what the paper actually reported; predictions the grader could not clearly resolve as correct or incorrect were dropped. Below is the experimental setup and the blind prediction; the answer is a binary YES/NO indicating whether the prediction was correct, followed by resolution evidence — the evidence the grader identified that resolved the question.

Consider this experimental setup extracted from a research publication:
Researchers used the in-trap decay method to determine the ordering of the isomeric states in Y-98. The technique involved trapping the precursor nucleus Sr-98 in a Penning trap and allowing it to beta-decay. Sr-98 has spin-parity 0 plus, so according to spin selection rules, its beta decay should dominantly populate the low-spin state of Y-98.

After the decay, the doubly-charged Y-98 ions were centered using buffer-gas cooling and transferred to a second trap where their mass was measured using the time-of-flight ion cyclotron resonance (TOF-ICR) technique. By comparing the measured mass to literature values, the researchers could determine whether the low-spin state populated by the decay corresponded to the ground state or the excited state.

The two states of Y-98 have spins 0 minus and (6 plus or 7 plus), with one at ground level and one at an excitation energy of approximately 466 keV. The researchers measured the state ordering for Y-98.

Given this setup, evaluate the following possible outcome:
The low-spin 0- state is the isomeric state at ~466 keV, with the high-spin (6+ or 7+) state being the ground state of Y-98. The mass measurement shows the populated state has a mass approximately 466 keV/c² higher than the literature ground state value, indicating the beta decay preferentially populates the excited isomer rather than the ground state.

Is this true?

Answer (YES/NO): NO